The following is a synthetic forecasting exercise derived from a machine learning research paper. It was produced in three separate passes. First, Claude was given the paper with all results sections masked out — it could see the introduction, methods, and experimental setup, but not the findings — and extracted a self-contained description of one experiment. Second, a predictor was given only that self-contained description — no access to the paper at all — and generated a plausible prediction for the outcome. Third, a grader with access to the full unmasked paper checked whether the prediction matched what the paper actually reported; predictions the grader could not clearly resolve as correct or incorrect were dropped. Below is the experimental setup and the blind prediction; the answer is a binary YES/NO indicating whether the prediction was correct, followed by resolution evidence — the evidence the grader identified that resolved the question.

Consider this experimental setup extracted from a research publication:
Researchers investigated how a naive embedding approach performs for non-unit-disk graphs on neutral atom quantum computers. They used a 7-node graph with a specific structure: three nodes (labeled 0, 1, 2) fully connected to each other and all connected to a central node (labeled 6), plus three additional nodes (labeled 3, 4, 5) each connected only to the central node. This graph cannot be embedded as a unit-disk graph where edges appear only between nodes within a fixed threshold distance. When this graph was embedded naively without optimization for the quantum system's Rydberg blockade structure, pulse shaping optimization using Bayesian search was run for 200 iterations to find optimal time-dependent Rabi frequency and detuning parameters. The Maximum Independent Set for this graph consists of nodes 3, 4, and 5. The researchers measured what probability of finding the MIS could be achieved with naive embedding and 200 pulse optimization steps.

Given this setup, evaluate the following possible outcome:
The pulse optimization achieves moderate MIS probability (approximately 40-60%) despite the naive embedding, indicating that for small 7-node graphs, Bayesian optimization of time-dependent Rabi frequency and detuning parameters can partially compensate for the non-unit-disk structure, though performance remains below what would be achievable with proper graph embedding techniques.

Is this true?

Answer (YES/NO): NO